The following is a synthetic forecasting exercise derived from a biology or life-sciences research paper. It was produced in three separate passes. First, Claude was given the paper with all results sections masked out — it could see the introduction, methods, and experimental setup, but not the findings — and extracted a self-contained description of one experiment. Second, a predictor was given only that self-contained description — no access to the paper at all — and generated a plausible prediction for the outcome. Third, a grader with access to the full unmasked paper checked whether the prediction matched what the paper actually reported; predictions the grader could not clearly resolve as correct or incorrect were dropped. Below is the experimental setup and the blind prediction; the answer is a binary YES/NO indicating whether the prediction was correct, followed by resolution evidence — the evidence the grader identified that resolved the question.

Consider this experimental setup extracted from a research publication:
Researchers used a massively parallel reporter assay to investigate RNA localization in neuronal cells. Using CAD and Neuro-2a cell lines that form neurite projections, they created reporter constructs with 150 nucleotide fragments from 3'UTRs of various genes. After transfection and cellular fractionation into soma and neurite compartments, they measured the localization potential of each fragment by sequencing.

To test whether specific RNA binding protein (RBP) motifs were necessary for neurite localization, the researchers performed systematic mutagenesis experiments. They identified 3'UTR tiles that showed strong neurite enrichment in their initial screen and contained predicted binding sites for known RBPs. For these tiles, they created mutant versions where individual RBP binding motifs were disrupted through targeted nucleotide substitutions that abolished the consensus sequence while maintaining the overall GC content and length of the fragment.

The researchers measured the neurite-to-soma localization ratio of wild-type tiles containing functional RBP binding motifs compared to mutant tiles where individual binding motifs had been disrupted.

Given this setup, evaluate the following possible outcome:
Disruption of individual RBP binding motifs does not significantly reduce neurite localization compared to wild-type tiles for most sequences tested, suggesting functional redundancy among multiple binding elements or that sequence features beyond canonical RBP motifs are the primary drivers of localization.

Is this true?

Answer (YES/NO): NO